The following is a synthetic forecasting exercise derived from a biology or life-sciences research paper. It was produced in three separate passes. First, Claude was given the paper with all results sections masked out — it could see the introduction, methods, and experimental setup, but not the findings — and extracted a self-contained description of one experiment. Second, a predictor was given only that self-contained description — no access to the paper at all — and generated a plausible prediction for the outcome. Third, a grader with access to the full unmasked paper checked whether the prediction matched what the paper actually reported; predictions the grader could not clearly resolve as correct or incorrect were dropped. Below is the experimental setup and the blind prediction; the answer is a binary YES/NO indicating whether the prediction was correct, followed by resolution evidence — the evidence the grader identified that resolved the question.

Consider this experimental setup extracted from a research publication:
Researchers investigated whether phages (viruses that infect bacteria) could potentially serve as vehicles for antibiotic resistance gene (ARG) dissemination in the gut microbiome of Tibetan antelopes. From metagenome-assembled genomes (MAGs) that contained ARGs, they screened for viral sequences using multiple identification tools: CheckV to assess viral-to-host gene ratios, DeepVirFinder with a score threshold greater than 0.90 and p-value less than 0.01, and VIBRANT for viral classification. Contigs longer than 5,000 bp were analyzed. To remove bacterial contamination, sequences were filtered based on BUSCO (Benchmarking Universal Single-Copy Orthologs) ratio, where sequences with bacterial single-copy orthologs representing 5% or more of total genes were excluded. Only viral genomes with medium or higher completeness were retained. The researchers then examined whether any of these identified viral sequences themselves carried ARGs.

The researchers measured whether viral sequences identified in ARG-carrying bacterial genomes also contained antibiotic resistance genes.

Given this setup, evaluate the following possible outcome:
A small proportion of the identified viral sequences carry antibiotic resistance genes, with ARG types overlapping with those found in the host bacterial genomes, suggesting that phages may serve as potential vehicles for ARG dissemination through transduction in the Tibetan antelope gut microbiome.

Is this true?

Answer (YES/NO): YES